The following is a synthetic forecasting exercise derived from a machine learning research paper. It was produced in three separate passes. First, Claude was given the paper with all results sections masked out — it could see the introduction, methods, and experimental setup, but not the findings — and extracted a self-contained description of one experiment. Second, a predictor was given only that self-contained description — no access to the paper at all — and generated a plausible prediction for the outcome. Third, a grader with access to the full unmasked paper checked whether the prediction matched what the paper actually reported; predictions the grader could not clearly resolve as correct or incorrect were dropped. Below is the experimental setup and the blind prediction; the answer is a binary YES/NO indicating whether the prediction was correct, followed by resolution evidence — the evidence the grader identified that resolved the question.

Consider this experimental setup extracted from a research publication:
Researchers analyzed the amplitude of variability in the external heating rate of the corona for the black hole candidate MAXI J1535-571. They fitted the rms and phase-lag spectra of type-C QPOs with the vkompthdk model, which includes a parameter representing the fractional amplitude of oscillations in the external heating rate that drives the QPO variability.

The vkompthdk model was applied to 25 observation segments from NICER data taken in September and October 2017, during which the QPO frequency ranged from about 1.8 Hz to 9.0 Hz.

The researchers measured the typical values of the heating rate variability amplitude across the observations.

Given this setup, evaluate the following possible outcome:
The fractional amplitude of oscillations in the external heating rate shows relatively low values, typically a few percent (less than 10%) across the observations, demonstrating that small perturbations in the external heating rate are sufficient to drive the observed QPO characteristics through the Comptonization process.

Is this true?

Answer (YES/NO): NO